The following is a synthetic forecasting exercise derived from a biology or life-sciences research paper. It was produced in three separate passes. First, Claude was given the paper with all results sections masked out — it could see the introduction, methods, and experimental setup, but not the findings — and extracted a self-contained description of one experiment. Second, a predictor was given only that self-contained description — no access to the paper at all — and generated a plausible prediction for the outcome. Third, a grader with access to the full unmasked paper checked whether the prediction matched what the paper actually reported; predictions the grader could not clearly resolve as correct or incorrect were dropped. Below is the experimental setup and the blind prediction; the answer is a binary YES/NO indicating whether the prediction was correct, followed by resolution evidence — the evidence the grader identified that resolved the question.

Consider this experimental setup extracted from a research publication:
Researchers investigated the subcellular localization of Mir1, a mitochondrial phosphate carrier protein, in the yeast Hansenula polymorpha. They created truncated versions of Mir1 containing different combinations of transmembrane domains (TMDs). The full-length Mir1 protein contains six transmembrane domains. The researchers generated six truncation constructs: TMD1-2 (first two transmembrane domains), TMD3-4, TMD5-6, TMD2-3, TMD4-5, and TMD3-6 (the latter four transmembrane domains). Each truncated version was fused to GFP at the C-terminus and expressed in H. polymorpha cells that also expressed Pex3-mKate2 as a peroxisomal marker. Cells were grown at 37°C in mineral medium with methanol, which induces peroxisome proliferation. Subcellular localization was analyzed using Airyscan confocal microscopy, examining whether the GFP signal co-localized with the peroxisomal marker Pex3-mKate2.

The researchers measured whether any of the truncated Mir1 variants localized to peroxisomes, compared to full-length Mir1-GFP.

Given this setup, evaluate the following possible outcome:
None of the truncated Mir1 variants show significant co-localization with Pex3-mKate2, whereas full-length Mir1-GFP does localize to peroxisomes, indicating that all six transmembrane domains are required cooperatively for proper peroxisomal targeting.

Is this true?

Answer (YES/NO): NO